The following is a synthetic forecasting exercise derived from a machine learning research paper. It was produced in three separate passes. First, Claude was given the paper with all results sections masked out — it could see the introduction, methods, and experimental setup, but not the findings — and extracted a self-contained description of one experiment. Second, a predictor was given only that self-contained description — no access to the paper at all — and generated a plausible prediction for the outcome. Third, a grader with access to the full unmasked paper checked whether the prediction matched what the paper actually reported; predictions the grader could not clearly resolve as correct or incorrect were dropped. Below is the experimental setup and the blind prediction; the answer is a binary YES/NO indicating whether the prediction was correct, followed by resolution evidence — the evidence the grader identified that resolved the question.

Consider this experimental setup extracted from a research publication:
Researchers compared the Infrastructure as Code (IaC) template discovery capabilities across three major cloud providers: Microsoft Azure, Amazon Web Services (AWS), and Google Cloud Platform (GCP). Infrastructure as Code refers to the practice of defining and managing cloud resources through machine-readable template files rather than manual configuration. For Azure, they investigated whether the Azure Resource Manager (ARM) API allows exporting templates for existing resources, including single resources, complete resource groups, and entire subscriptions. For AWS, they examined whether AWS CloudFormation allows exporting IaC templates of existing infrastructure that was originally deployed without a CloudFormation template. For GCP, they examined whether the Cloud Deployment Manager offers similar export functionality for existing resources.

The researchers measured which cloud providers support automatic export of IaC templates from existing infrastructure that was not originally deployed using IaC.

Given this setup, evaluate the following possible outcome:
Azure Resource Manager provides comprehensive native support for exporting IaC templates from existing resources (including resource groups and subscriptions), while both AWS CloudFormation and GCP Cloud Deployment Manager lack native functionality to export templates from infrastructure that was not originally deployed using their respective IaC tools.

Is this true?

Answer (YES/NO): YES